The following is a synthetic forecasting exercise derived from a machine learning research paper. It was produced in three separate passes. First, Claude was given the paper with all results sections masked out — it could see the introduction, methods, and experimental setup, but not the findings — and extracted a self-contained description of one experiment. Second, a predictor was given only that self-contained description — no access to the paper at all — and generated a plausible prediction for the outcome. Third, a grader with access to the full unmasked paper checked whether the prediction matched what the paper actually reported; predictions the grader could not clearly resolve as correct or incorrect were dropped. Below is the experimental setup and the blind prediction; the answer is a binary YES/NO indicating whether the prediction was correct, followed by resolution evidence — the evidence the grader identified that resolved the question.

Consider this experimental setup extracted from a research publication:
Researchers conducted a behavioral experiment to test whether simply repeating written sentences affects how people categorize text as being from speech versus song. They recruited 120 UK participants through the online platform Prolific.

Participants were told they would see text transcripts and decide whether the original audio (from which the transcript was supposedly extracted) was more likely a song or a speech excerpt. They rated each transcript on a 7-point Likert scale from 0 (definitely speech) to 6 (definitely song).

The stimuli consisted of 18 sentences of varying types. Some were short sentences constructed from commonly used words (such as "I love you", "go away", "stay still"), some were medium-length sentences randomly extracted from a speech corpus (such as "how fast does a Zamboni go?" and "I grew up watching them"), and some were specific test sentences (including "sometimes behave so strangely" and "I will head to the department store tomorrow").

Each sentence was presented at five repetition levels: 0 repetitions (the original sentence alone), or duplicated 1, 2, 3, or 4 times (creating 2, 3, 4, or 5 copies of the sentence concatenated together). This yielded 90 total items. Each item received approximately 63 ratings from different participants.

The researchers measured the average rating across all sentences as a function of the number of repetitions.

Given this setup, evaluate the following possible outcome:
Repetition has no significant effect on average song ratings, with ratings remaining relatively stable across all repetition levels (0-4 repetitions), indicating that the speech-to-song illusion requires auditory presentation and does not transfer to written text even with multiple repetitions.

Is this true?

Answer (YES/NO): NO